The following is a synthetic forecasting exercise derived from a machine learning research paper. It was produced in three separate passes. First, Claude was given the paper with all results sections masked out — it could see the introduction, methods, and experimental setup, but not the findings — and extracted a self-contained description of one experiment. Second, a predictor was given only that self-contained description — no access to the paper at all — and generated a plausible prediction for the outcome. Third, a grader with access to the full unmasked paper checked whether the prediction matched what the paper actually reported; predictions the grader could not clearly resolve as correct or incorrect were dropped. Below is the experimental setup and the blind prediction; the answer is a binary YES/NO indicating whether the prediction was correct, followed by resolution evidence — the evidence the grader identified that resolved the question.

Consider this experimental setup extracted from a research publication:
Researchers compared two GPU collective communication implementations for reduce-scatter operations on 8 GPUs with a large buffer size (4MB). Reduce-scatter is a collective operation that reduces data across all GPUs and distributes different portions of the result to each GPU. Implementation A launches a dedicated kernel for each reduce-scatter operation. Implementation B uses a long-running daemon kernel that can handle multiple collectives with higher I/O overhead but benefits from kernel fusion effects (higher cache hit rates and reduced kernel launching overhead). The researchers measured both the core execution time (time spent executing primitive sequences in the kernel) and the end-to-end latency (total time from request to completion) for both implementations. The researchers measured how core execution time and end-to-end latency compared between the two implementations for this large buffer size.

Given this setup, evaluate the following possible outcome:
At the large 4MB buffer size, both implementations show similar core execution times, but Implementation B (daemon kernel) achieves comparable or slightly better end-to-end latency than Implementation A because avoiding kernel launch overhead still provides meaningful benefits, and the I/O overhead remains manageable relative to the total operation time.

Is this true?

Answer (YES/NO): NO